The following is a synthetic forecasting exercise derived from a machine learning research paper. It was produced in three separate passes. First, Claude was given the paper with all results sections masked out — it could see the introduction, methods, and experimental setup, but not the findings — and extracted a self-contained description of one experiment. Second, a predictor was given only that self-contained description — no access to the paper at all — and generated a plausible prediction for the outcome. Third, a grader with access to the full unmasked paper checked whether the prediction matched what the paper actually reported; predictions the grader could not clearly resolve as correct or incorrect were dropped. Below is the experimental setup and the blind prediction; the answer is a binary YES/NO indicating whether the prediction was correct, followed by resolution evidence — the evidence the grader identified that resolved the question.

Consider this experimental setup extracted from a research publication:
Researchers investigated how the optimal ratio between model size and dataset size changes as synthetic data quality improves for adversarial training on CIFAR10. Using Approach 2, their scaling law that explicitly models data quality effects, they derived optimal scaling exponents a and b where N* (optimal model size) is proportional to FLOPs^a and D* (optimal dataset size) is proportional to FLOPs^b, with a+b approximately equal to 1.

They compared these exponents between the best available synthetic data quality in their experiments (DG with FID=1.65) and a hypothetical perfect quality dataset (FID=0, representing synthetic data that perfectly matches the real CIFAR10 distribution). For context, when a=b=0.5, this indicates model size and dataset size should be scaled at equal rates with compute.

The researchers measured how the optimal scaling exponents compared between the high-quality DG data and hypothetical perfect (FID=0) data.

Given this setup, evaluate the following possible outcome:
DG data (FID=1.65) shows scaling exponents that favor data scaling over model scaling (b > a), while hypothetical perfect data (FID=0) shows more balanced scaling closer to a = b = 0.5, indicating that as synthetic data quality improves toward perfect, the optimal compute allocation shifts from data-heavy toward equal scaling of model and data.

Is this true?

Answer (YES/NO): NO